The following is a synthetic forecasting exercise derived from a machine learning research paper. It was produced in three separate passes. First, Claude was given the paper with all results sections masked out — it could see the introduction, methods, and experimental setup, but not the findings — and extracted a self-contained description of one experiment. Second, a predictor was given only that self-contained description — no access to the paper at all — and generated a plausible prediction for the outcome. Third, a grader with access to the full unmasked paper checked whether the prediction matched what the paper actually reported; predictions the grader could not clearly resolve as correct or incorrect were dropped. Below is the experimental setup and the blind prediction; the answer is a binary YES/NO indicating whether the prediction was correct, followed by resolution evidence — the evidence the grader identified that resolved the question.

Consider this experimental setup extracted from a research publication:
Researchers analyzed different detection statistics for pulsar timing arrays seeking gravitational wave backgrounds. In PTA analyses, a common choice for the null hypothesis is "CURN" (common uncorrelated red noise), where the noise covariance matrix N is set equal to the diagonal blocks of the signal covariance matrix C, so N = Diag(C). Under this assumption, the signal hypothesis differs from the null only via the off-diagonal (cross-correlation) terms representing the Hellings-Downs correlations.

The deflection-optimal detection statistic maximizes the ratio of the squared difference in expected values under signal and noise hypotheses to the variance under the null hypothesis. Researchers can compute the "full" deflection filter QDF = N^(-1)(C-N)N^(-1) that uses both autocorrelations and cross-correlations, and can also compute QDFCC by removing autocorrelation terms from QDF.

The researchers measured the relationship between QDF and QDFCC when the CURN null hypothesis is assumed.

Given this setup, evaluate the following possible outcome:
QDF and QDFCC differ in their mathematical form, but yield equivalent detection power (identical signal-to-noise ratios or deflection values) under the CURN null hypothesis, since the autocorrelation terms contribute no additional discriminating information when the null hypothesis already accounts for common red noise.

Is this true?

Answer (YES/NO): NO